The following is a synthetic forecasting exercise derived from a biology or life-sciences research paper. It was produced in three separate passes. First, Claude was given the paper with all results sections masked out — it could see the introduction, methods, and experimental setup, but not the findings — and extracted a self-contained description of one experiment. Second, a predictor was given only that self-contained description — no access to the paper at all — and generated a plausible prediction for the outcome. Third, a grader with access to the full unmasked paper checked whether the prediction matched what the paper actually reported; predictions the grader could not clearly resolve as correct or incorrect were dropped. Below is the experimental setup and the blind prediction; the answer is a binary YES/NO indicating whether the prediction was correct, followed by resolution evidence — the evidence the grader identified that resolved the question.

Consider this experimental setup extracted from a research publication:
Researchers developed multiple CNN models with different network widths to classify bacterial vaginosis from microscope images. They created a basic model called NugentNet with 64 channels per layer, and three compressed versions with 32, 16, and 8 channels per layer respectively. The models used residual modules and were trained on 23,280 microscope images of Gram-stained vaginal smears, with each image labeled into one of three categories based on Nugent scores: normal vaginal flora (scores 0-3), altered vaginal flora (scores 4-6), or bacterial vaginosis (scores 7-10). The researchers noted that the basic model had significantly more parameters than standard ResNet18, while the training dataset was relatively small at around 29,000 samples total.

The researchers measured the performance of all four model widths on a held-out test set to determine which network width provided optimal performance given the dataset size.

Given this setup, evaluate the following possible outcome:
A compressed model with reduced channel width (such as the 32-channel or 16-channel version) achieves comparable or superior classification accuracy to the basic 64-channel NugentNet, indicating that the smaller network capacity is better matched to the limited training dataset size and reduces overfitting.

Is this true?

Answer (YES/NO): YES